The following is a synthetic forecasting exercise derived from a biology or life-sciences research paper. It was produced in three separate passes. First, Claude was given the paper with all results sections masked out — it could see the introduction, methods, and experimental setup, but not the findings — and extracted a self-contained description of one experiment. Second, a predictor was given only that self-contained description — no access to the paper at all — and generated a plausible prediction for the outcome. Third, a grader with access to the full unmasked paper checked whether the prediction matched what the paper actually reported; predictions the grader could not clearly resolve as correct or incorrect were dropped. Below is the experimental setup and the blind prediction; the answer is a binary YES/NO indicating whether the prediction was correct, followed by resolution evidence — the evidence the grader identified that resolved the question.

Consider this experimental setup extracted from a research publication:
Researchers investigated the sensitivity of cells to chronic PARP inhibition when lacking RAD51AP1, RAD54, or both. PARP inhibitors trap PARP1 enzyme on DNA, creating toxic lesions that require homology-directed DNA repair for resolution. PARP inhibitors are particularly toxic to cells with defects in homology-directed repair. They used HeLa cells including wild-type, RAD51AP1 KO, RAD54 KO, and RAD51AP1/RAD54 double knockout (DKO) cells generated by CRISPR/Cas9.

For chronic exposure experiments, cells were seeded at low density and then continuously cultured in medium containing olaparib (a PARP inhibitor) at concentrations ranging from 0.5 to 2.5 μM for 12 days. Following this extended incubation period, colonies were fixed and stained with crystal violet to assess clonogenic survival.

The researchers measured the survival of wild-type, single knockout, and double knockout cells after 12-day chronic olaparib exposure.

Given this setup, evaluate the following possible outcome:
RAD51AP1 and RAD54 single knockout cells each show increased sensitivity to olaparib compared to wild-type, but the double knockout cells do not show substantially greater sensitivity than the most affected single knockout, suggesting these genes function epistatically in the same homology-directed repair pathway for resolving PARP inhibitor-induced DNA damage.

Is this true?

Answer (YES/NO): NO